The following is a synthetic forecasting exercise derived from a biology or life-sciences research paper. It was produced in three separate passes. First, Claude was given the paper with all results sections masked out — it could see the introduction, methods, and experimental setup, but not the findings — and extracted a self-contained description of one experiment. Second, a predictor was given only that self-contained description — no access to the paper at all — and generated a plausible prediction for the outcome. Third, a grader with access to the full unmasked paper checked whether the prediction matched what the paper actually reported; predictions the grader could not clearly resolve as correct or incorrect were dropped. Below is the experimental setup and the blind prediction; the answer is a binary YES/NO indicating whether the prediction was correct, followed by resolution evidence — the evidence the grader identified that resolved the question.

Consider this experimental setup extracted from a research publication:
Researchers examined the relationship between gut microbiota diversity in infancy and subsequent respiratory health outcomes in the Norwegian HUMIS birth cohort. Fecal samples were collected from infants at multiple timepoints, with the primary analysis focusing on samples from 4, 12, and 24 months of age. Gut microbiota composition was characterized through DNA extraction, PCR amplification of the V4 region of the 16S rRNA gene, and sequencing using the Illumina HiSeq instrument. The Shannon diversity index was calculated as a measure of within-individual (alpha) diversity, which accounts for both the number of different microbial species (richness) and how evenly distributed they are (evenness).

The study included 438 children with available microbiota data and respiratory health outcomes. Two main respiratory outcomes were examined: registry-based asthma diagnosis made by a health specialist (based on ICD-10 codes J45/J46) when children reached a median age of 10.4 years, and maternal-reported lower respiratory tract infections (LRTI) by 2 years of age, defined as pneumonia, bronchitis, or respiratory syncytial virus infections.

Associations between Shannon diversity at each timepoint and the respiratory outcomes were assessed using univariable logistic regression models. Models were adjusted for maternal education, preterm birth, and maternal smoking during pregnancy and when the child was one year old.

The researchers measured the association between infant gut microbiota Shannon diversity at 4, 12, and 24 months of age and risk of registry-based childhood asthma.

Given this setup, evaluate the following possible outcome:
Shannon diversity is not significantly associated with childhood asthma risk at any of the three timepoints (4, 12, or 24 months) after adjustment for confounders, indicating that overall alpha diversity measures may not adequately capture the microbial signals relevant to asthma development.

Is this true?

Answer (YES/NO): NO